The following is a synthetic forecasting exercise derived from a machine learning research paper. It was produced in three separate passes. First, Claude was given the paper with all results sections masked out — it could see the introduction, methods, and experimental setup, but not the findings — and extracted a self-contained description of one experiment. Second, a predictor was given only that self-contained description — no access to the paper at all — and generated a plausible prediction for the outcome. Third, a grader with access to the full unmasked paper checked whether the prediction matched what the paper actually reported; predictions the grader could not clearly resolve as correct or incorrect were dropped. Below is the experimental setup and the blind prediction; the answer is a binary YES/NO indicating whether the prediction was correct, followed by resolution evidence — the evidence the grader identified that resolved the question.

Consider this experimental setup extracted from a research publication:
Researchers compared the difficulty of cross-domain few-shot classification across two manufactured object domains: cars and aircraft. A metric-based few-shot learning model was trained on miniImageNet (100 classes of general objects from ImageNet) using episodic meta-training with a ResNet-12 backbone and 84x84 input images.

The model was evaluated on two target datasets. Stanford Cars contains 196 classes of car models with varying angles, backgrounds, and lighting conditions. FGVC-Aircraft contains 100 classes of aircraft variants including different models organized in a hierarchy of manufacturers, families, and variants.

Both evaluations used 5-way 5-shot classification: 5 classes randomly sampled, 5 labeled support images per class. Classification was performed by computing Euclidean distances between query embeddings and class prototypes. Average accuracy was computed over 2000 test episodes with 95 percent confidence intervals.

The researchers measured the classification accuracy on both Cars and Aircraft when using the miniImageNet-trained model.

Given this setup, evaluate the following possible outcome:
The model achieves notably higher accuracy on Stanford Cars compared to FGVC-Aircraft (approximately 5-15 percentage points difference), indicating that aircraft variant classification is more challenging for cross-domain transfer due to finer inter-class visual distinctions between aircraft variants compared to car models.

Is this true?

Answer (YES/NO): NO